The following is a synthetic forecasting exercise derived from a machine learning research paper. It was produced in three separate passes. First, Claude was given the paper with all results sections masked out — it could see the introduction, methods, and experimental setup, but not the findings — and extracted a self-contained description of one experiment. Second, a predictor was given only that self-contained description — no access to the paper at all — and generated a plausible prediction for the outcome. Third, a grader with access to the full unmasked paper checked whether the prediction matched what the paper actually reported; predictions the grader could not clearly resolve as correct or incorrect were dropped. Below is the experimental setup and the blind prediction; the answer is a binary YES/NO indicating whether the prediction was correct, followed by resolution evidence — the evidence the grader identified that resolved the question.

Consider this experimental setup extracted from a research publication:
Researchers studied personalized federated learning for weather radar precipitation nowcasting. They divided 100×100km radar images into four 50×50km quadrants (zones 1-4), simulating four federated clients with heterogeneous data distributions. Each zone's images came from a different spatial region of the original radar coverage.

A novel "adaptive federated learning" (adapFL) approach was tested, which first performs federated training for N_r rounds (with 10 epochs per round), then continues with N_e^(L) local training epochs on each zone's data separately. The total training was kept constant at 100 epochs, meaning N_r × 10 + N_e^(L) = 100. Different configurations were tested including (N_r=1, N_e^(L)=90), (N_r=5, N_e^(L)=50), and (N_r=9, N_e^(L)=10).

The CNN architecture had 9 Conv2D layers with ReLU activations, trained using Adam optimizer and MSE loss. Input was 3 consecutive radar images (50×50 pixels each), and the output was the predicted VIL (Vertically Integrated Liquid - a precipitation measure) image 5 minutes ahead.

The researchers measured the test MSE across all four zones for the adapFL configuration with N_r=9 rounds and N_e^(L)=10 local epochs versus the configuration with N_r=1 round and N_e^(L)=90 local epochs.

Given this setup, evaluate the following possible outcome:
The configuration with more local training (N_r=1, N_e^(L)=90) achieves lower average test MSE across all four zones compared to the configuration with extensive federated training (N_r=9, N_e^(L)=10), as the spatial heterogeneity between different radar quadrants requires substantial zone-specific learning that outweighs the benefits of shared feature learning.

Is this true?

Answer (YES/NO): NO